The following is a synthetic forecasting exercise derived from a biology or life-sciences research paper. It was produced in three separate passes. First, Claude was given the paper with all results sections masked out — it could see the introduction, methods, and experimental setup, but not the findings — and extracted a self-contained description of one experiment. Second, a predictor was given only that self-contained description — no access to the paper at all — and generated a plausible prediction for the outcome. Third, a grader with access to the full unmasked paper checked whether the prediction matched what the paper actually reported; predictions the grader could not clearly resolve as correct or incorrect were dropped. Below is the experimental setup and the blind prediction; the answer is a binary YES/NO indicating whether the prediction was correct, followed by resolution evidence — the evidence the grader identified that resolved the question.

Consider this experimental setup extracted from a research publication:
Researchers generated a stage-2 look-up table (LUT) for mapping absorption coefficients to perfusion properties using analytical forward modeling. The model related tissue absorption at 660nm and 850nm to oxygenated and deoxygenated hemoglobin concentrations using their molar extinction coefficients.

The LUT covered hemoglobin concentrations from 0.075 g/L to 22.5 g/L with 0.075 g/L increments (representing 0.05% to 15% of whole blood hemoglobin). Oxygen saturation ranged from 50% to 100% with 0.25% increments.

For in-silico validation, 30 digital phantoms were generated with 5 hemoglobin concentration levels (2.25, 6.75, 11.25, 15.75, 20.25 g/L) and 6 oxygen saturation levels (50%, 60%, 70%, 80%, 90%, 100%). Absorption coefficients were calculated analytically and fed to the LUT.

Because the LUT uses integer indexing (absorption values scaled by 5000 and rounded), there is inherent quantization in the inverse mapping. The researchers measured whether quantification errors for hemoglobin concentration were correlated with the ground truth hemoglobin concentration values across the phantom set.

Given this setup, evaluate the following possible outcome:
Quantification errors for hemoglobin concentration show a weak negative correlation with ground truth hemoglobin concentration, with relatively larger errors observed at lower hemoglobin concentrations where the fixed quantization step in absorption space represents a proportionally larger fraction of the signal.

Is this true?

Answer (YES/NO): YES